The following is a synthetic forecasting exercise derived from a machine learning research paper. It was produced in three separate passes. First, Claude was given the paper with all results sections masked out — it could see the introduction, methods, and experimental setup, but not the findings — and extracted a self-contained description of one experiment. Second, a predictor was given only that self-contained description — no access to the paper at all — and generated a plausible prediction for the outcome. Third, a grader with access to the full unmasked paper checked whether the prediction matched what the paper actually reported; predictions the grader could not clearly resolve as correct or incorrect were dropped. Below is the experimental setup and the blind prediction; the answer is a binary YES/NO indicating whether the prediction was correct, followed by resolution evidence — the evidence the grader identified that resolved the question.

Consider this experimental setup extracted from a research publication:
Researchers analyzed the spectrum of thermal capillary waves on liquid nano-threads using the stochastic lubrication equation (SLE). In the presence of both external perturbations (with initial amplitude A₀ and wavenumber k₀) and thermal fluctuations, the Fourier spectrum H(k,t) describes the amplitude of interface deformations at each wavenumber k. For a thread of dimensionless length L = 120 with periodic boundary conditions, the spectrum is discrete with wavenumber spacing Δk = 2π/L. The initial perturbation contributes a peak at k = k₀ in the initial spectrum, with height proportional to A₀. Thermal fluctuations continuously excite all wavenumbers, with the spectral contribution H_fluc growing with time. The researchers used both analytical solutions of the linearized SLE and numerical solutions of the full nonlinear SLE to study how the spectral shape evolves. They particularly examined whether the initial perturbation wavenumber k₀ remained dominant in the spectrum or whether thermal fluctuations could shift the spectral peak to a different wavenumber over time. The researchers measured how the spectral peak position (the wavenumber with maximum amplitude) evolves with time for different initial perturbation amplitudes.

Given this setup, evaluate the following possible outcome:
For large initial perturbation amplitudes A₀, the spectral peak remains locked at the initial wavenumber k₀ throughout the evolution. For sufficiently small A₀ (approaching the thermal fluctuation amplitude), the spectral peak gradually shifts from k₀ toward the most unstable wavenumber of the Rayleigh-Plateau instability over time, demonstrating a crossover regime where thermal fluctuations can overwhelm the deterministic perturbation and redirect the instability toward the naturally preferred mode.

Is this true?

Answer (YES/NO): NO